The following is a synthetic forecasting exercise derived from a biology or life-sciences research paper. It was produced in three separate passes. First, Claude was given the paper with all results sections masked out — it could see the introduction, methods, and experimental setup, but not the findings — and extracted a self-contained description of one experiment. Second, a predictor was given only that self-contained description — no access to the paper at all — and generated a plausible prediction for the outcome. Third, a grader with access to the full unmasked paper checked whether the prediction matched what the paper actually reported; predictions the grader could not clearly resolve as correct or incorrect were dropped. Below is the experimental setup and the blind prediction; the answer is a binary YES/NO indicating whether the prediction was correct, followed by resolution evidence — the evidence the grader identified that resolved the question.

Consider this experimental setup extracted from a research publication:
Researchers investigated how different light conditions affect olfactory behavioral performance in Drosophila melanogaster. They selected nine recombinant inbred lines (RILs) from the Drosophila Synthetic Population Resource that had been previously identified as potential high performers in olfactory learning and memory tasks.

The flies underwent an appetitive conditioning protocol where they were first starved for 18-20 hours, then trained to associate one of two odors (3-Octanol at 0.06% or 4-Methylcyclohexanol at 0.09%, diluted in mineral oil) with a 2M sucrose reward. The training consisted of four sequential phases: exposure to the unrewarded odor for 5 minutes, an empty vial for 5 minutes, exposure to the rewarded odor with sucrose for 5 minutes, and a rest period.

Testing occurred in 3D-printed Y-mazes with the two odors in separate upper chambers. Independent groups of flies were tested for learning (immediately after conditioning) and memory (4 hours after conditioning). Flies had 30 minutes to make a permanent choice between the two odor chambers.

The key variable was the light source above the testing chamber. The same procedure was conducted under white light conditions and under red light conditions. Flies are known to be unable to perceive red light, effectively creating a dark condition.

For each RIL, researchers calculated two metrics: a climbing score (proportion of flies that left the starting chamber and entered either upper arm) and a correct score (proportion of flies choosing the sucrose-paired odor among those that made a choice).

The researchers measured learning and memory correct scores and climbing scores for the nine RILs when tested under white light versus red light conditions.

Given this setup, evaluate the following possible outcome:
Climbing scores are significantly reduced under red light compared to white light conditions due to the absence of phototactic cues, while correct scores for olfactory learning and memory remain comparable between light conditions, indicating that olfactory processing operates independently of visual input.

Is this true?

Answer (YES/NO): NO